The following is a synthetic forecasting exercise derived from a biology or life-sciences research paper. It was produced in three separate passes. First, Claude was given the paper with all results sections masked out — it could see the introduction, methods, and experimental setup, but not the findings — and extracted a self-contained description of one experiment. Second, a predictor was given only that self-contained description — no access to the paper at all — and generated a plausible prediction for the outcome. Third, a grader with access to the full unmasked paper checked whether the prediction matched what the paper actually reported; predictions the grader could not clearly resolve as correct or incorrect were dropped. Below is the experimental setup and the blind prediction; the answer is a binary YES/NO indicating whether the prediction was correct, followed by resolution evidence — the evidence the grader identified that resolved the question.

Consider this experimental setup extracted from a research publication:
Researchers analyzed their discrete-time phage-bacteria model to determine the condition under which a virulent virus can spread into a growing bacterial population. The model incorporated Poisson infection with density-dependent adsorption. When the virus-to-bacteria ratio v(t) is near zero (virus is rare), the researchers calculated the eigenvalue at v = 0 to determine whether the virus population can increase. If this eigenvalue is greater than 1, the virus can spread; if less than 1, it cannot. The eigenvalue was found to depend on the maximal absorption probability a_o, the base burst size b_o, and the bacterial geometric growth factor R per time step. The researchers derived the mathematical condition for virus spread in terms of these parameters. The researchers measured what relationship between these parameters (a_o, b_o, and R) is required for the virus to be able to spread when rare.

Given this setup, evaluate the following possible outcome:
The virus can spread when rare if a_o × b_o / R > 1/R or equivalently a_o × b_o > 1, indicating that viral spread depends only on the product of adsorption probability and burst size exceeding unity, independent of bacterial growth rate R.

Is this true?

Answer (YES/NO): NO